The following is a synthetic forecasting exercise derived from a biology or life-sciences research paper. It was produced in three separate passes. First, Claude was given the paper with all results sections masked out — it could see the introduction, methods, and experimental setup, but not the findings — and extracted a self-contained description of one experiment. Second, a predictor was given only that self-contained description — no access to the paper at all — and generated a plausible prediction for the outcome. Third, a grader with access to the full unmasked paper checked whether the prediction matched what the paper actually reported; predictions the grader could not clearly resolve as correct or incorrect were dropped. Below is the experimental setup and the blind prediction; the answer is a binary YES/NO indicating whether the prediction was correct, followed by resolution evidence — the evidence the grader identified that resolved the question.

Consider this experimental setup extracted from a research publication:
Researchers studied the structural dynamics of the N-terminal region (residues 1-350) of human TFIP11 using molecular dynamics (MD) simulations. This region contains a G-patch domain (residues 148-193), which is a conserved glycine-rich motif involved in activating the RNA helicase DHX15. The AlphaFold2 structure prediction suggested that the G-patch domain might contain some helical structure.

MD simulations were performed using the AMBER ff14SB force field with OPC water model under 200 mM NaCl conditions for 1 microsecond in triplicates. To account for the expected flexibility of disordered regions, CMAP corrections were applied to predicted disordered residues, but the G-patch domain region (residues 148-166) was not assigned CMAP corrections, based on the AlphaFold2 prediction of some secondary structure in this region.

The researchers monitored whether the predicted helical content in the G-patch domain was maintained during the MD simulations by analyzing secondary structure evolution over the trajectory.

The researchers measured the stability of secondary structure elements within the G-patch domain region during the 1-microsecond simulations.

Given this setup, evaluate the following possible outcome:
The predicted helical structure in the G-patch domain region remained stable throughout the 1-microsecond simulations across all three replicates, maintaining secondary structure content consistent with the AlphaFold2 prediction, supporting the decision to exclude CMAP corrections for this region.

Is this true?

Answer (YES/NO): NO